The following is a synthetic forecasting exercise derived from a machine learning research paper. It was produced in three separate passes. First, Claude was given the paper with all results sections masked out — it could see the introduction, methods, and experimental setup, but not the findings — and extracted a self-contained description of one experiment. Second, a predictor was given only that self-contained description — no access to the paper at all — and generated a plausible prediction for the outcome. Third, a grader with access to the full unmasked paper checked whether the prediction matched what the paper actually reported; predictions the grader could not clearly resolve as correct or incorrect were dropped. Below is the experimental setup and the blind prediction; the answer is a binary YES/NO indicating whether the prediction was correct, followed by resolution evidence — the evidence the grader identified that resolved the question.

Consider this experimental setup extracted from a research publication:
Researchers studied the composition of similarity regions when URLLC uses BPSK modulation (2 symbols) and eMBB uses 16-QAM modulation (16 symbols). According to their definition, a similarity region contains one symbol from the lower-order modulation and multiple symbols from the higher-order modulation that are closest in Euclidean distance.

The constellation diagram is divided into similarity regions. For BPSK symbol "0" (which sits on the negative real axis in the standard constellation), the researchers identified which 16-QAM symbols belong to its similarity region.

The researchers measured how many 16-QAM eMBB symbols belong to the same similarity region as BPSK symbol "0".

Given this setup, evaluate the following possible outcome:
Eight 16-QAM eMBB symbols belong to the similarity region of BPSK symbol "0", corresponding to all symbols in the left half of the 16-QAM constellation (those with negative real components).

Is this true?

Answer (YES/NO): YES